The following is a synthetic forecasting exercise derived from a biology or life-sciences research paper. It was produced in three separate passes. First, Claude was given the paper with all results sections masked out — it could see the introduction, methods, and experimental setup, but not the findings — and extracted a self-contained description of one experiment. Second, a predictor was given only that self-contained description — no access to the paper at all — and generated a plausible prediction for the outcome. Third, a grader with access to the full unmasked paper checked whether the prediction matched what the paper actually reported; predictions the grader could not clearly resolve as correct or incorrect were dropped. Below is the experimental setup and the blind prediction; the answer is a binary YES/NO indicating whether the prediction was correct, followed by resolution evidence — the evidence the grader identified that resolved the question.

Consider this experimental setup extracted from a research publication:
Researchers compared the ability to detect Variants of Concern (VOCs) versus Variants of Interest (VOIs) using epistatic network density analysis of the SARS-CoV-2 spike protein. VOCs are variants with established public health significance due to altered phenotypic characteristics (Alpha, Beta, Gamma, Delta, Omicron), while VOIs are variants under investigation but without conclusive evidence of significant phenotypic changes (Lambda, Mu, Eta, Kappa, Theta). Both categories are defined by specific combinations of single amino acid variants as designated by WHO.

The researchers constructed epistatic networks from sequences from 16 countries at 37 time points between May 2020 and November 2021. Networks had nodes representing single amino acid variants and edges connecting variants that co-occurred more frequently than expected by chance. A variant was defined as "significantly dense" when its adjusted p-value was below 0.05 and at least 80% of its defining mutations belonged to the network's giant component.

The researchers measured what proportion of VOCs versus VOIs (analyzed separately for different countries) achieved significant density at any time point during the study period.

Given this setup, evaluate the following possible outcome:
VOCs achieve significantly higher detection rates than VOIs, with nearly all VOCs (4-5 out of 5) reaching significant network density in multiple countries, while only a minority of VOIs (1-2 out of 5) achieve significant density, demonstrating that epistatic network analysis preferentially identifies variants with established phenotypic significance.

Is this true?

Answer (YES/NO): NO